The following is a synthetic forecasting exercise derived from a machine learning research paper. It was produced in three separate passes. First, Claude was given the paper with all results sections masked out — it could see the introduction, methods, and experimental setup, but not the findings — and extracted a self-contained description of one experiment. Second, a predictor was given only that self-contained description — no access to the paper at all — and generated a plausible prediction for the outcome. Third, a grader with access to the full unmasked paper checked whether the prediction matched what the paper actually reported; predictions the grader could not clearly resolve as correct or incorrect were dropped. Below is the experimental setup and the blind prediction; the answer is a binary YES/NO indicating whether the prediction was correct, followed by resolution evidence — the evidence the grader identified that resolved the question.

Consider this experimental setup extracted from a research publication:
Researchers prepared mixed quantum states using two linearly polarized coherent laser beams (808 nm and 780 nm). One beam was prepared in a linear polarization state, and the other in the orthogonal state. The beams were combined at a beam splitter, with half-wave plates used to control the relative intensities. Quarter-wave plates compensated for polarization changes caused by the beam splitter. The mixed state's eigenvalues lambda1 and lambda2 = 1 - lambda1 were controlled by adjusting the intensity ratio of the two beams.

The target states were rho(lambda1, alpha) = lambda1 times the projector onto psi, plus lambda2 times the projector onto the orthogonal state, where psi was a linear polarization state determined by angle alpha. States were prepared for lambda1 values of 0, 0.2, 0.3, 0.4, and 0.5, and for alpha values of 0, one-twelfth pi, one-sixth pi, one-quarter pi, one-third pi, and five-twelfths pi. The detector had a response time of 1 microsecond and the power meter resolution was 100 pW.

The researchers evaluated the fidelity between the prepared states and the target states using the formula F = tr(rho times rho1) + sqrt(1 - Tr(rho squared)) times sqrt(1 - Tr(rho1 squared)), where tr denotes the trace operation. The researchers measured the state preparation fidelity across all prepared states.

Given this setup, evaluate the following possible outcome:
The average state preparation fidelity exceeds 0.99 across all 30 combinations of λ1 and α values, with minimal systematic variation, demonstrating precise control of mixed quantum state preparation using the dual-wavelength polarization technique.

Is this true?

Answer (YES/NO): NO